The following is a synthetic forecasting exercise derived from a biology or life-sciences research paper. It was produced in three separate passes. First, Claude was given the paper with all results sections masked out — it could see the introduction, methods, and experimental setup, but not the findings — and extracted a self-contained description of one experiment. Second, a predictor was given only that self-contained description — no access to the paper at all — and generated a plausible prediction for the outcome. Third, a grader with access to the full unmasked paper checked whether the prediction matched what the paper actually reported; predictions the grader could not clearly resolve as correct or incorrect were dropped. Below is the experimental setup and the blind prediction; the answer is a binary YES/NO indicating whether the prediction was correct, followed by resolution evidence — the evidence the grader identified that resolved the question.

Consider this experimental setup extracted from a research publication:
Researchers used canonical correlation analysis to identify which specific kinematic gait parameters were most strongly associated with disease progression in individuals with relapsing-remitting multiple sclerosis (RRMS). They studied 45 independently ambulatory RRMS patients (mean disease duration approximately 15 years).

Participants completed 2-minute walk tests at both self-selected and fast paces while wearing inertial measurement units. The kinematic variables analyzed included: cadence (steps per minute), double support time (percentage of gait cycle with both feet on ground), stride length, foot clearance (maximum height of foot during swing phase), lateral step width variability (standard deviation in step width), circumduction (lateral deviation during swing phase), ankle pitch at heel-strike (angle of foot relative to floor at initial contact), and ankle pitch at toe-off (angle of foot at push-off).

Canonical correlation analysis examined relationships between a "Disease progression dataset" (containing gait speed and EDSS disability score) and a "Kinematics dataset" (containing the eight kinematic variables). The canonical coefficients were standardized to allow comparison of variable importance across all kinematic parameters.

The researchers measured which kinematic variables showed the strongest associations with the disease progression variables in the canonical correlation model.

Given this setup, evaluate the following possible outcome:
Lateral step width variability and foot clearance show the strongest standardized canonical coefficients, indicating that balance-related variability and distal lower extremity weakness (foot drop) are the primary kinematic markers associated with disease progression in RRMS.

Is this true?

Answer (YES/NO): NO